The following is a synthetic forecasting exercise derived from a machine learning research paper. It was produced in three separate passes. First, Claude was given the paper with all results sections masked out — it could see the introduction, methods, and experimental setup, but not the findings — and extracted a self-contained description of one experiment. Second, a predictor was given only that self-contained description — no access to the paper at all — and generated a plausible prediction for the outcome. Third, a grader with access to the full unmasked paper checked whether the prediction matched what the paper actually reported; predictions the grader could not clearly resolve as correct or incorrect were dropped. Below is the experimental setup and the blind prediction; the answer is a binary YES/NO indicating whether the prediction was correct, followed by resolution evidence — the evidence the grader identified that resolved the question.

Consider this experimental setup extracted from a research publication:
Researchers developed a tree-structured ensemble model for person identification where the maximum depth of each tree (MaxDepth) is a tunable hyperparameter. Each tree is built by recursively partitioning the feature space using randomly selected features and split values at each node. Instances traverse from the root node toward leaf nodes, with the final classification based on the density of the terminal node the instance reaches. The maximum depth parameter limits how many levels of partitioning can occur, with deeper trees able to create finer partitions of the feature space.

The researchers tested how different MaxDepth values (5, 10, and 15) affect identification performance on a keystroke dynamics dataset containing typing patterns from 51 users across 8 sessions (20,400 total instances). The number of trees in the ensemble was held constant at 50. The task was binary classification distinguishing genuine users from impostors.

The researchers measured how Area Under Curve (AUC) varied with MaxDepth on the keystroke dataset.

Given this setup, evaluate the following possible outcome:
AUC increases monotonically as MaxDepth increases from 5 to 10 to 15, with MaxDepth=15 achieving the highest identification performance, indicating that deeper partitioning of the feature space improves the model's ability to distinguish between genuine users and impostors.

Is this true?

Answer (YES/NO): NO